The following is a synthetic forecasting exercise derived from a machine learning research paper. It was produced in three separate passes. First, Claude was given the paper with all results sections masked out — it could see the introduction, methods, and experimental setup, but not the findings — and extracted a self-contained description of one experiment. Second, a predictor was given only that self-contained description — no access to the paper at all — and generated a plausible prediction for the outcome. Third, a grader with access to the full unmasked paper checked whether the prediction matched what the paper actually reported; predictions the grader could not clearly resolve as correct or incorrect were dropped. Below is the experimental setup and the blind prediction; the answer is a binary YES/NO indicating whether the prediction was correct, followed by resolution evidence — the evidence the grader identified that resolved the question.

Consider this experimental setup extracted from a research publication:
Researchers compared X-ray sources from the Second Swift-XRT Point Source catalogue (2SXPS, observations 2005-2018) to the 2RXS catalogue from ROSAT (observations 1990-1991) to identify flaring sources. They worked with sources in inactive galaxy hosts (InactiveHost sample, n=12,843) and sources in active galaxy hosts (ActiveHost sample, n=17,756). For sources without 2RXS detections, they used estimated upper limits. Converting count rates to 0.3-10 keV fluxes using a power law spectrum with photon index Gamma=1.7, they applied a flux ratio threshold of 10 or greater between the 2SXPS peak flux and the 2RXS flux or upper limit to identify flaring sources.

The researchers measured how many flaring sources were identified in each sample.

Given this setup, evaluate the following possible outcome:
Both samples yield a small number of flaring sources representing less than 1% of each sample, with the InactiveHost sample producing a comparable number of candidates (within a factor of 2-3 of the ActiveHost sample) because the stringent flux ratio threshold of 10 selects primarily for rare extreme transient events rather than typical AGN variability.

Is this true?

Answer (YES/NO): YES